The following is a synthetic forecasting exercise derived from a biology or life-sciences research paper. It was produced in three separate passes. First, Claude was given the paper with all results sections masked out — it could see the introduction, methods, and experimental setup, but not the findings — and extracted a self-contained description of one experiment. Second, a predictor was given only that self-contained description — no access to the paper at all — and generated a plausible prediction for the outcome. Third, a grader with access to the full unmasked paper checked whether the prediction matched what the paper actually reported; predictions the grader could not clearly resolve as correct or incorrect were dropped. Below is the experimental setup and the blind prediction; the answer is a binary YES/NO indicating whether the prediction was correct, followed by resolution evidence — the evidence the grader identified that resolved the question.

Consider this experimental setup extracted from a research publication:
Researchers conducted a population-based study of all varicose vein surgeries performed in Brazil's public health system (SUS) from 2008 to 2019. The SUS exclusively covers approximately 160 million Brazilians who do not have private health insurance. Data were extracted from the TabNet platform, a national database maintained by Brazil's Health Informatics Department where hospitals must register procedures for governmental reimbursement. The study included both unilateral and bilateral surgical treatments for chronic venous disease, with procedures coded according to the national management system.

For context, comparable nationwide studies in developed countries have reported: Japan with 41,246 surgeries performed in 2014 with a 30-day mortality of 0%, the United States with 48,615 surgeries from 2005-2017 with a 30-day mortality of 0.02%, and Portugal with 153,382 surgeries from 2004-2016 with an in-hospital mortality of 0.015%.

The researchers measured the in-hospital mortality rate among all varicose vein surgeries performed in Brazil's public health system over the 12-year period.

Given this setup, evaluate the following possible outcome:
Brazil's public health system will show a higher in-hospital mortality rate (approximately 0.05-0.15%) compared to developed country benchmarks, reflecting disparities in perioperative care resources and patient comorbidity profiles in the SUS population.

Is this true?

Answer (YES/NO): NO